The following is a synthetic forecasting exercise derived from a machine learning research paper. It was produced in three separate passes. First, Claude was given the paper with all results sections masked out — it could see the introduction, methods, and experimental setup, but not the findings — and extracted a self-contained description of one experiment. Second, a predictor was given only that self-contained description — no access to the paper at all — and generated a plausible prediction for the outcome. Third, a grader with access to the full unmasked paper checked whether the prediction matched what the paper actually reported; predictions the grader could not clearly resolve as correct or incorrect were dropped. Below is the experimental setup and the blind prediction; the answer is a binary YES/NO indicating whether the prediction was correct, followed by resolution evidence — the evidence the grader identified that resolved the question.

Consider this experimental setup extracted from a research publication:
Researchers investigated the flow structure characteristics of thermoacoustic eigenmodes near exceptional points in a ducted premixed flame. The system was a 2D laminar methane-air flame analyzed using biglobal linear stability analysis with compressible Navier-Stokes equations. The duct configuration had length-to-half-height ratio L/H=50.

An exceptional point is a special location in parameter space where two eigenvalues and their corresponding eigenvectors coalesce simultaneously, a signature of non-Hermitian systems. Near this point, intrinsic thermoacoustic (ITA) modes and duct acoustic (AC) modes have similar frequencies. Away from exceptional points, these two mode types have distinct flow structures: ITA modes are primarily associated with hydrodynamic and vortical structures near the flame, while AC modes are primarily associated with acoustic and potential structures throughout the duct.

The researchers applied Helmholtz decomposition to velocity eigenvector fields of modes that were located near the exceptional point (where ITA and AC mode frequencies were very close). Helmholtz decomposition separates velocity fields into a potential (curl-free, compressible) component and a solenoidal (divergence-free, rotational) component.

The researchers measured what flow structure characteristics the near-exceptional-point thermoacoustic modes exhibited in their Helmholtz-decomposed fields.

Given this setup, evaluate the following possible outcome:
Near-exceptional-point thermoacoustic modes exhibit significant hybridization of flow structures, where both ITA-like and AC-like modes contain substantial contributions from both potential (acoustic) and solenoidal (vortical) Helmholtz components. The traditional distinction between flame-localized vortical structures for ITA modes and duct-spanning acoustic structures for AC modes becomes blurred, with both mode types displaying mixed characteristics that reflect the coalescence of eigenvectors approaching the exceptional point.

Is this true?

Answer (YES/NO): YES